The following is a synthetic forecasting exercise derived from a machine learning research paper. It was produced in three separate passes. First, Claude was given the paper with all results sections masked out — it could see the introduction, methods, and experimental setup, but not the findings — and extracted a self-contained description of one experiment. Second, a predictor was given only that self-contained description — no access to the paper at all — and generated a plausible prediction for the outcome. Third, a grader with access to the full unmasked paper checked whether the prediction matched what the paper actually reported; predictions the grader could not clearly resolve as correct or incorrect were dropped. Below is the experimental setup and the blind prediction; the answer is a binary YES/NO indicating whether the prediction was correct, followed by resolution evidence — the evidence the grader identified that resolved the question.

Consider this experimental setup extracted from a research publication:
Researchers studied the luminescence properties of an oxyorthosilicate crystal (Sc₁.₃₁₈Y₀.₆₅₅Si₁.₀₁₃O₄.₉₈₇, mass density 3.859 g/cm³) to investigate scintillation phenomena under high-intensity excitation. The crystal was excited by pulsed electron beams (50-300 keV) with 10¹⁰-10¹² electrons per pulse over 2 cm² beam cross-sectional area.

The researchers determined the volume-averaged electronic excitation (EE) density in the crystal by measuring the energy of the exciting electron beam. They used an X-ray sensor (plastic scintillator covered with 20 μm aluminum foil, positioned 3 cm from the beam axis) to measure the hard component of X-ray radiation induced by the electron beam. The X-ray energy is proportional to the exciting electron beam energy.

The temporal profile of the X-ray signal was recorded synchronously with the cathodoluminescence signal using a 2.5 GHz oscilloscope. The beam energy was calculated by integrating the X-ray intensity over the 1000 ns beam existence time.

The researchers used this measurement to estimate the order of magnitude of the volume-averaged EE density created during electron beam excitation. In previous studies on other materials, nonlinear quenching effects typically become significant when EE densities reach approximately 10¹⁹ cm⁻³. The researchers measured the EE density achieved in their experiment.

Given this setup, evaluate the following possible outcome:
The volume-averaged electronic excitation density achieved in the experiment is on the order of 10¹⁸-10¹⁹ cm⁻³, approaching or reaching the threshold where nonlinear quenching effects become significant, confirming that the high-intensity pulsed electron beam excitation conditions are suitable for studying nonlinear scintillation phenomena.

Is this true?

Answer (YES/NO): YES